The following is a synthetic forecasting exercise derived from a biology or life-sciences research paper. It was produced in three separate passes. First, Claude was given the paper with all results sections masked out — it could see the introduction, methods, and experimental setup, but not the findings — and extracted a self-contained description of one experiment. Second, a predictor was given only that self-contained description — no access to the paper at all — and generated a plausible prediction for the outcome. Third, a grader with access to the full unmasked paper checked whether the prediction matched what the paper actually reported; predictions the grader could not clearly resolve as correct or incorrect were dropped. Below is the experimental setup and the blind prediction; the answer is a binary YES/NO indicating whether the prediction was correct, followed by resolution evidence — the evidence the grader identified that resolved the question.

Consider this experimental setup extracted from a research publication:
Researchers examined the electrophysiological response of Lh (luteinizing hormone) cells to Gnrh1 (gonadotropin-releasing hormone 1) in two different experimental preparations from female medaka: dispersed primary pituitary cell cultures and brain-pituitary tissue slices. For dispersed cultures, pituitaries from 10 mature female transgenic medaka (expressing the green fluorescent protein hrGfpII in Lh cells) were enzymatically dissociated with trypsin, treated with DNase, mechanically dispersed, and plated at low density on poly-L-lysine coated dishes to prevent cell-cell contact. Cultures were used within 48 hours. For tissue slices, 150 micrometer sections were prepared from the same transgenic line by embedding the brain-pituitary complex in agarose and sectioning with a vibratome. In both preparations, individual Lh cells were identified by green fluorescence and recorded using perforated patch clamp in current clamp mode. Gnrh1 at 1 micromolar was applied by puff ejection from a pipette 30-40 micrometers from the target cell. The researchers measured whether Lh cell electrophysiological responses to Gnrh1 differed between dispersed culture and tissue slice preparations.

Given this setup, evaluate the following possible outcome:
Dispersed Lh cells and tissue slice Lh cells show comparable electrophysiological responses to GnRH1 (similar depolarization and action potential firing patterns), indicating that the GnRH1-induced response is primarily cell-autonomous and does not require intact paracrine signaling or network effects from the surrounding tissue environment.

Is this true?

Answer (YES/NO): YES